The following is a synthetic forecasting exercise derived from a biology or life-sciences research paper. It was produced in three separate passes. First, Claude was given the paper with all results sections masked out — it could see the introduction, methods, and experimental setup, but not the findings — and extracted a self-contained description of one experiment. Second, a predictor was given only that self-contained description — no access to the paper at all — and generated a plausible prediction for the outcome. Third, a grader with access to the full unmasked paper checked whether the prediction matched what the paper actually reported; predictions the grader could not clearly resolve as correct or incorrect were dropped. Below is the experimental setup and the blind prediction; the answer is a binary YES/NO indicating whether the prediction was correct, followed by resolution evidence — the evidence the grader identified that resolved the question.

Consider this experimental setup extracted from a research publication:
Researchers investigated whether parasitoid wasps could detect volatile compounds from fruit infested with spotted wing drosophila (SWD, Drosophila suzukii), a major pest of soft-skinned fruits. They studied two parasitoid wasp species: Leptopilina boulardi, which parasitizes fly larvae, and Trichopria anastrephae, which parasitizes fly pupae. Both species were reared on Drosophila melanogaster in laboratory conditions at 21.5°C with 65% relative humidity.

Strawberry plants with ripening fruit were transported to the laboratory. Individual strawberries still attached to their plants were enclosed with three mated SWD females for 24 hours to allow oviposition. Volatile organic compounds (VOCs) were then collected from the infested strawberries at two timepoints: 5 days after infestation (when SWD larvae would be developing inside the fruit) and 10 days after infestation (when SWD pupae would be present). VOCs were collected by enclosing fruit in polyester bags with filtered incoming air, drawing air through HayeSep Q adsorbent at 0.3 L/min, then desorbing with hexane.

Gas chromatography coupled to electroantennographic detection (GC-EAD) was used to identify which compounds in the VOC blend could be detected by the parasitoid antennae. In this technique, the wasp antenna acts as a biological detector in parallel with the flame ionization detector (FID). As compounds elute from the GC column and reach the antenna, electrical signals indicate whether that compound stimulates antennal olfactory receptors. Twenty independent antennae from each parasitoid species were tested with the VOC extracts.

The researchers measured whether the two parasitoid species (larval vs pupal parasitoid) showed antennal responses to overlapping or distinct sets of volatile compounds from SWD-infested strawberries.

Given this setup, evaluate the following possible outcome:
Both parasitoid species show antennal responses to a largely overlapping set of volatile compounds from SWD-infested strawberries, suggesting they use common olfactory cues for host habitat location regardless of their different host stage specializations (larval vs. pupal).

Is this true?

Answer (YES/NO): YES